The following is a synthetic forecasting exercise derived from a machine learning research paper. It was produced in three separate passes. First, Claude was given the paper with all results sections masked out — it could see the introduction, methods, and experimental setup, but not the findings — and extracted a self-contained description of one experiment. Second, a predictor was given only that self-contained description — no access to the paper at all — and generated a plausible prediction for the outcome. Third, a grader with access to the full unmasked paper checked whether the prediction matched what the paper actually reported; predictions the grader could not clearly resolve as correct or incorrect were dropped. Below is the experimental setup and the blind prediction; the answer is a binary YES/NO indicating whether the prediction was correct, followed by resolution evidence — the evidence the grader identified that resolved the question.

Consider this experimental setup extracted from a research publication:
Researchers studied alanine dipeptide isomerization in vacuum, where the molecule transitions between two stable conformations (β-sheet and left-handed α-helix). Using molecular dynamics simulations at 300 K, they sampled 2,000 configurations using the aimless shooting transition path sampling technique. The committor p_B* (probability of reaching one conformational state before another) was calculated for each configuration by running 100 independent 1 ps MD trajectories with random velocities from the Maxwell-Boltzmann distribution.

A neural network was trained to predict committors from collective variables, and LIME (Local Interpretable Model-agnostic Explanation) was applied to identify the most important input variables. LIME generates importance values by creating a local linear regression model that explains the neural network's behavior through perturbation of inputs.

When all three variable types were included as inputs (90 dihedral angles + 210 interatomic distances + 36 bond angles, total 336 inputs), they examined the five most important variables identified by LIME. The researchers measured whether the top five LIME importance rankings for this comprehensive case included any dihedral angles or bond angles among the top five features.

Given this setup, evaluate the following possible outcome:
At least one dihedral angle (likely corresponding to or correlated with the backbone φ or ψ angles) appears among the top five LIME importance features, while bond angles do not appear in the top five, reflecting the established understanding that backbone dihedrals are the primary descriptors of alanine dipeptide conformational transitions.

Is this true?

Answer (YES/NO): NO